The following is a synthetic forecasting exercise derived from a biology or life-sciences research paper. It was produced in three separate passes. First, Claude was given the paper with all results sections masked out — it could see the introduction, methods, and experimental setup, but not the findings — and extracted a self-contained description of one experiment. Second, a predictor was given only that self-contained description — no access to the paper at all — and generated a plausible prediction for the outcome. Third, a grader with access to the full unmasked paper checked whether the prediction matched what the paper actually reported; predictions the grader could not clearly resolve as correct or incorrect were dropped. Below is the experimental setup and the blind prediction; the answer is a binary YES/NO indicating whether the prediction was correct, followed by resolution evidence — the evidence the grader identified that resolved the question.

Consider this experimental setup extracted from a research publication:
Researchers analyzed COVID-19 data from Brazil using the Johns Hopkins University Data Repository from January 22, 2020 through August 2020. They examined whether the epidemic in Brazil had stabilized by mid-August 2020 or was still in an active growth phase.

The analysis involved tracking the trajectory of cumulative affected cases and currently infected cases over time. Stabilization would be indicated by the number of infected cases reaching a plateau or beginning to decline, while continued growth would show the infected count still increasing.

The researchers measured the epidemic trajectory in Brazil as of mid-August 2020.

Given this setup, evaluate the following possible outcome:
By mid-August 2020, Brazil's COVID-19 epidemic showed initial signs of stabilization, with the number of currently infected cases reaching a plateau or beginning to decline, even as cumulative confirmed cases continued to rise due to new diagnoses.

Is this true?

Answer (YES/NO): NO